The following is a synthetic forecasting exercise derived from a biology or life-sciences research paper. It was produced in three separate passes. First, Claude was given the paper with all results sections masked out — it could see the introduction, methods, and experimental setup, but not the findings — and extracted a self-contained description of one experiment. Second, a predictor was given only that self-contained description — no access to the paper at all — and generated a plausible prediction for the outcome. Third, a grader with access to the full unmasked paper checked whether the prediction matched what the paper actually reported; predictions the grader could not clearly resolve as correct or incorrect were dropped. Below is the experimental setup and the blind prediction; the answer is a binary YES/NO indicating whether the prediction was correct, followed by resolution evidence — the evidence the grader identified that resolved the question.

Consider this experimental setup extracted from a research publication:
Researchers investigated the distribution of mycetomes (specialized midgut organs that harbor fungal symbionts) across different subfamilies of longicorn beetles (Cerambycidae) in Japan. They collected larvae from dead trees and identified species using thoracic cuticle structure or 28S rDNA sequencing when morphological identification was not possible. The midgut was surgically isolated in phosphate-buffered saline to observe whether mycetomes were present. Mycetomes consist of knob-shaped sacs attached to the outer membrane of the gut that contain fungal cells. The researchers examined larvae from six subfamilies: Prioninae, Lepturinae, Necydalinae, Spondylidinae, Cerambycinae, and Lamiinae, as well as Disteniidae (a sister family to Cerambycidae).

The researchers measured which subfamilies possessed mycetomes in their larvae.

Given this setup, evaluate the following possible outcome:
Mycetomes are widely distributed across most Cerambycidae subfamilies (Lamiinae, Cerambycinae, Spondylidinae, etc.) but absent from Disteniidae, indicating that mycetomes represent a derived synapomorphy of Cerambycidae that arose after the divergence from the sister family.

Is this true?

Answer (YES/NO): NO